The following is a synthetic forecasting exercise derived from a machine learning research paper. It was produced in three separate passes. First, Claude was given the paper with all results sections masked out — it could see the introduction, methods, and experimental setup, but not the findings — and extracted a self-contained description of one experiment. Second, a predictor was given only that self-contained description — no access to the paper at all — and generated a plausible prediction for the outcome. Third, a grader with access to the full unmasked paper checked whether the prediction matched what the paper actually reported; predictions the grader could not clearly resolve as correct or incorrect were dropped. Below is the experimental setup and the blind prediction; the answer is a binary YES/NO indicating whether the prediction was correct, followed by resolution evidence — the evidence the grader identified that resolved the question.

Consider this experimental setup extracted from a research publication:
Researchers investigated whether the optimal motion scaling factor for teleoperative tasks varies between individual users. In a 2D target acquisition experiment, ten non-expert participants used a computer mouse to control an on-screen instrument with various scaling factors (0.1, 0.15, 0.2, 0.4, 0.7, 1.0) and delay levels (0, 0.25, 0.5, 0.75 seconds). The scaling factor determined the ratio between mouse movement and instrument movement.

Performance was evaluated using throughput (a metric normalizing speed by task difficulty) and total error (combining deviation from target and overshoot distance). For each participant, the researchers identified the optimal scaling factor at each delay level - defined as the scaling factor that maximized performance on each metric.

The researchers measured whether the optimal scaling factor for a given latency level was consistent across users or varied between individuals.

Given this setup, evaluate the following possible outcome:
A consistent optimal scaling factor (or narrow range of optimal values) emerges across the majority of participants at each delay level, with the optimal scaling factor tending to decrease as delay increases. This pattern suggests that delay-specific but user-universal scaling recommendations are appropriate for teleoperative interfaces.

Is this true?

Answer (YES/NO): NO